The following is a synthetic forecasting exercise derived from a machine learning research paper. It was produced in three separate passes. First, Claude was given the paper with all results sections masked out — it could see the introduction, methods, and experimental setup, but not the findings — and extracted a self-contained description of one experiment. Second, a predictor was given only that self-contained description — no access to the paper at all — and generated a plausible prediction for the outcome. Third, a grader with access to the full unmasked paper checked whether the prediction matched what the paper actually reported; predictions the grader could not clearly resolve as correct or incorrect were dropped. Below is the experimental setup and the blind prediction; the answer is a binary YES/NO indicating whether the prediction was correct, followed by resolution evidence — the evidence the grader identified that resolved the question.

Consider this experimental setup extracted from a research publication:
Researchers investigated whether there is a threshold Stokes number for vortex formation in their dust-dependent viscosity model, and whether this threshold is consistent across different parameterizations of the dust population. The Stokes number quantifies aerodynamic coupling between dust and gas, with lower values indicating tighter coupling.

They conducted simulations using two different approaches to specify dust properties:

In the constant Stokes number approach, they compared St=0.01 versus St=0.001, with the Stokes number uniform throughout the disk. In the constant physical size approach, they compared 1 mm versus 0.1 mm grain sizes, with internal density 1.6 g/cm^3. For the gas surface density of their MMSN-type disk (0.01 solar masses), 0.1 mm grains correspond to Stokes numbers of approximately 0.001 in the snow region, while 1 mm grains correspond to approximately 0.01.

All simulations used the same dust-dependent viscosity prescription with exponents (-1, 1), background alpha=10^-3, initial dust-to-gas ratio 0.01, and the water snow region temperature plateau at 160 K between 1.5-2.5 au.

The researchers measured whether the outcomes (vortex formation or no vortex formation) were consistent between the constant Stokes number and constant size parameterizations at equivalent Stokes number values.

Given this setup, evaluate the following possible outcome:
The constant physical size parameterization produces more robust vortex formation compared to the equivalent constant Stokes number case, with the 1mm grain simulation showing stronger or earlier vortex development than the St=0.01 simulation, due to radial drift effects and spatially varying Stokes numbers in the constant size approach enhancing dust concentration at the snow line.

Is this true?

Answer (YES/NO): NO